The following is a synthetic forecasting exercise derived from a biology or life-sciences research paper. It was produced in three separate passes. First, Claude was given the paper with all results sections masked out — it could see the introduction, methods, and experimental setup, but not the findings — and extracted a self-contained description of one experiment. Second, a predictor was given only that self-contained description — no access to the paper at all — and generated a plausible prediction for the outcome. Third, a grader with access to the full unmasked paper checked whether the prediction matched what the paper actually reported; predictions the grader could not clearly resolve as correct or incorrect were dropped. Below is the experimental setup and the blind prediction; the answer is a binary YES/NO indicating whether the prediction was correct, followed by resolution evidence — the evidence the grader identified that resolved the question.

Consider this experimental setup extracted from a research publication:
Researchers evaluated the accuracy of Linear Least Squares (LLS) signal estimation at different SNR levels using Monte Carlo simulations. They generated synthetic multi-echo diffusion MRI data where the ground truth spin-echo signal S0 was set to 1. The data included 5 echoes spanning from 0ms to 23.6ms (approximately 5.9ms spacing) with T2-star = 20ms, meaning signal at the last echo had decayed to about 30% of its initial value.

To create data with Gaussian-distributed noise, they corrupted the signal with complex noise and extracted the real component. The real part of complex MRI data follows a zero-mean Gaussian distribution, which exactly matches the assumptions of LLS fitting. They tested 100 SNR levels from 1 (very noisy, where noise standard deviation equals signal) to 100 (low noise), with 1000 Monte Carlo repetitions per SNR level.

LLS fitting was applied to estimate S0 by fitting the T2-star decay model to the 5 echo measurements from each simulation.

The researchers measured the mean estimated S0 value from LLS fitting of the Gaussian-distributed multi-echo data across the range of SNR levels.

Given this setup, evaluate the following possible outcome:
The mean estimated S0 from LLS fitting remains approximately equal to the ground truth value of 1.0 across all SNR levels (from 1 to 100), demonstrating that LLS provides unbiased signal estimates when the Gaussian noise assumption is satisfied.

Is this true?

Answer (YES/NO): YES